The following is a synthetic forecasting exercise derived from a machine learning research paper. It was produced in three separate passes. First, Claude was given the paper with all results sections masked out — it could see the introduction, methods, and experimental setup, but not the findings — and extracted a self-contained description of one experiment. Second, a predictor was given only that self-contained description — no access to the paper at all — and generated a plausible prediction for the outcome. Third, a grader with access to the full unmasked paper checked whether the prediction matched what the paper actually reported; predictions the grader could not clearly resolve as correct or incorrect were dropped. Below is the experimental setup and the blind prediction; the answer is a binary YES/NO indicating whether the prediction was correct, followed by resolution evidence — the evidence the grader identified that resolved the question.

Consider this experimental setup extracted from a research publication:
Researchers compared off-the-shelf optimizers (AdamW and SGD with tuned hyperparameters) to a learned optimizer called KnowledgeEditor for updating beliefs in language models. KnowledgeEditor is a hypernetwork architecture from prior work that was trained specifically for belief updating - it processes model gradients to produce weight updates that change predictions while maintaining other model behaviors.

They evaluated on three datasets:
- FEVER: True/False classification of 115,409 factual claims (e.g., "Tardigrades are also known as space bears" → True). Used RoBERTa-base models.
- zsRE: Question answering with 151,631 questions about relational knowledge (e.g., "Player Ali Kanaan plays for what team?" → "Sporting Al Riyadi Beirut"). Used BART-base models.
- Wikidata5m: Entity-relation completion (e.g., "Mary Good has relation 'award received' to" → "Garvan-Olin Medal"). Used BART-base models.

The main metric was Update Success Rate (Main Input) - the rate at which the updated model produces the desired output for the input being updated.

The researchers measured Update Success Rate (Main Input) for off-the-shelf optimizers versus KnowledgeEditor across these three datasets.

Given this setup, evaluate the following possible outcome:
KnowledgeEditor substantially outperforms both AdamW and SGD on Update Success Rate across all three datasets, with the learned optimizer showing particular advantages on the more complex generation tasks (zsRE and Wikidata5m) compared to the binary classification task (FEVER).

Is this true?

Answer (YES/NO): NO